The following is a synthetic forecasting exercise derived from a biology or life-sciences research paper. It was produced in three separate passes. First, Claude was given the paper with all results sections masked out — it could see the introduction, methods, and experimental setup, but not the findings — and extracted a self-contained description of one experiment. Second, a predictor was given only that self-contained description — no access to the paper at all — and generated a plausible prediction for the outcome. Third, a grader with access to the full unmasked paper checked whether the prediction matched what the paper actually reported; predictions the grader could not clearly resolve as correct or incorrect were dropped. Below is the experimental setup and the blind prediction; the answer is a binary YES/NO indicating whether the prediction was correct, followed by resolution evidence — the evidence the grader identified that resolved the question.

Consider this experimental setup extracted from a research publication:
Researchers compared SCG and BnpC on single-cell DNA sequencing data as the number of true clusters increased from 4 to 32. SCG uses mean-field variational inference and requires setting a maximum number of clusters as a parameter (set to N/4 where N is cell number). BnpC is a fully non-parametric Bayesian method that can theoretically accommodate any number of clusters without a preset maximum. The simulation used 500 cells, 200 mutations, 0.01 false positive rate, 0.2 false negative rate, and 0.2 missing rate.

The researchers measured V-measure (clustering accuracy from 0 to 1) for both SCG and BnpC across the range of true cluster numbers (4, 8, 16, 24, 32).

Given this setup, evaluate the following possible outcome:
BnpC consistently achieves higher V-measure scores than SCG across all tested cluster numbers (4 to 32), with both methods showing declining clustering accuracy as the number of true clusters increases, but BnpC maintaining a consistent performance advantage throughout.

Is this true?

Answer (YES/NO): NO